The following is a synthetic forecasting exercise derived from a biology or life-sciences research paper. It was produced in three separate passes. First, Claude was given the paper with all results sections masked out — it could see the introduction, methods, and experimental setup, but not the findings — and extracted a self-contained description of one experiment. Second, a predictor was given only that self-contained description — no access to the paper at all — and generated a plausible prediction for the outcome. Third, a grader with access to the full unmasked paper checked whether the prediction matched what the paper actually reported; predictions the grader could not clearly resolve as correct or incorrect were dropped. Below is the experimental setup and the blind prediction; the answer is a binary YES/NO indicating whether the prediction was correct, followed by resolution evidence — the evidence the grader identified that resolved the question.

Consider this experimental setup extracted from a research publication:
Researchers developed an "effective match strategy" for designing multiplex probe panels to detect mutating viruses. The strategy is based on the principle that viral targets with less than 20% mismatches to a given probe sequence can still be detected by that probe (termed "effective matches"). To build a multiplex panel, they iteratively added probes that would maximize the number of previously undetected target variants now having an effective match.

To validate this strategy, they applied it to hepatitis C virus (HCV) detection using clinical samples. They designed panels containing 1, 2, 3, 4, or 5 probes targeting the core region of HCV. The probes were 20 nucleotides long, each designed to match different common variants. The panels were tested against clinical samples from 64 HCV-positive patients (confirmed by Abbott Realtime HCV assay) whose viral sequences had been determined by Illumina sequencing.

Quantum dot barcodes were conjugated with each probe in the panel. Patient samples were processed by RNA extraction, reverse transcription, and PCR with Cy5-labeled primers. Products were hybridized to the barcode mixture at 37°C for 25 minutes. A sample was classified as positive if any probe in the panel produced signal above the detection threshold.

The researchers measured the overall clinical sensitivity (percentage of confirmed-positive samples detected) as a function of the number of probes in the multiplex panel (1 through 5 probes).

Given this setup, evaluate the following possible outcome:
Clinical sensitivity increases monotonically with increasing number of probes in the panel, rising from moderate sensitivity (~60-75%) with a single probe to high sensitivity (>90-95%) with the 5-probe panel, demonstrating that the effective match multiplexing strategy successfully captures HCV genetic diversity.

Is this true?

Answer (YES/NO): NO